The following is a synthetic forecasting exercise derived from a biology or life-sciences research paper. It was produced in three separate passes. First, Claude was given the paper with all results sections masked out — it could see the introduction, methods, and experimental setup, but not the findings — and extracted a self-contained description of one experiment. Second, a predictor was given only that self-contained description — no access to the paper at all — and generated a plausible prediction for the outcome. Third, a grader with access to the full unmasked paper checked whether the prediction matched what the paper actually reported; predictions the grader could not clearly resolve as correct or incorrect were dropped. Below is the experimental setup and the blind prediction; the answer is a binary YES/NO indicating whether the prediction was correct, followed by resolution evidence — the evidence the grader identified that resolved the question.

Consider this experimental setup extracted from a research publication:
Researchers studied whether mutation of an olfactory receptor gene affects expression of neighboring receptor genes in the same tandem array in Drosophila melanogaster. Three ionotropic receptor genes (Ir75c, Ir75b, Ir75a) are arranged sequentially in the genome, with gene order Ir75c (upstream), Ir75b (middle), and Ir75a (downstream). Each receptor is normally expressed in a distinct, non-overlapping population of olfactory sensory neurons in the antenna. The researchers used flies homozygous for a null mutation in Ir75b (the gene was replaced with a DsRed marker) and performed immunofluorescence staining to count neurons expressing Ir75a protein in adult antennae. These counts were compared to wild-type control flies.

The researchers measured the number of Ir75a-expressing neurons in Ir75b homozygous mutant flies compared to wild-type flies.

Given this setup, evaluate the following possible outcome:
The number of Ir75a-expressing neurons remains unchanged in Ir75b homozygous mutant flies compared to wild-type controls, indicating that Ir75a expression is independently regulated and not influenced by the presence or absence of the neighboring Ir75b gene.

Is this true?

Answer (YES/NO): NO